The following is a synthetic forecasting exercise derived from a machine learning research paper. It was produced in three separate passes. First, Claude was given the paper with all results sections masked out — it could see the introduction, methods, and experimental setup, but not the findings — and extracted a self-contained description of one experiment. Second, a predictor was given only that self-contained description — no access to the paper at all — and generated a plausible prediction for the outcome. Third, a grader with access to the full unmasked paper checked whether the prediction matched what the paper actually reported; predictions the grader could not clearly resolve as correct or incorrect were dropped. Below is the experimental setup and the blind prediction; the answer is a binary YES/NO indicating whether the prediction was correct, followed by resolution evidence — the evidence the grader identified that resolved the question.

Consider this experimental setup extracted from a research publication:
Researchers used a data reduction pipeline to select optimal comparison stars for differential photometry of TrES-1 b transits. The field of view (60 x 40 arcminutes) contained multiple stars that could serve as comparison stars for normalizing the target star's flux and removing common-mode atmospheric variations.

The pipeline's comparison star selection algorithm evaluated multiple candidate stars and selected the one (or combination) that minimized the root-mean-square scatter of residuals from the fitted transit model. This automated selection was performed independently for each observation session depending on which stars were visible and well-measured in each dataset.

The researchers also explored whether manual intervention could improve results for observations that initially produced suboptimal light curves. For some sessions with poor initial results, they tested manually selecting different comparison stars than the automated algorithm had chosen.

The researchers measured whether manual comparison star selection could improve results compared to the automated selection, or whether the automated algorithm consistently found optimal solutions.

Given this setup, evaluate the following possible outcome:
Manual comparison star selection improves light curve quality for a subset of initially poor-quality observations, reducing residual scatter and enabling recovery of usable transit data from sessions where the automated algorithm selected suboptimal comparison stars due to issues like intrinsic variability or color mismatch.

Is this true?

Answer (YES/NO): NO